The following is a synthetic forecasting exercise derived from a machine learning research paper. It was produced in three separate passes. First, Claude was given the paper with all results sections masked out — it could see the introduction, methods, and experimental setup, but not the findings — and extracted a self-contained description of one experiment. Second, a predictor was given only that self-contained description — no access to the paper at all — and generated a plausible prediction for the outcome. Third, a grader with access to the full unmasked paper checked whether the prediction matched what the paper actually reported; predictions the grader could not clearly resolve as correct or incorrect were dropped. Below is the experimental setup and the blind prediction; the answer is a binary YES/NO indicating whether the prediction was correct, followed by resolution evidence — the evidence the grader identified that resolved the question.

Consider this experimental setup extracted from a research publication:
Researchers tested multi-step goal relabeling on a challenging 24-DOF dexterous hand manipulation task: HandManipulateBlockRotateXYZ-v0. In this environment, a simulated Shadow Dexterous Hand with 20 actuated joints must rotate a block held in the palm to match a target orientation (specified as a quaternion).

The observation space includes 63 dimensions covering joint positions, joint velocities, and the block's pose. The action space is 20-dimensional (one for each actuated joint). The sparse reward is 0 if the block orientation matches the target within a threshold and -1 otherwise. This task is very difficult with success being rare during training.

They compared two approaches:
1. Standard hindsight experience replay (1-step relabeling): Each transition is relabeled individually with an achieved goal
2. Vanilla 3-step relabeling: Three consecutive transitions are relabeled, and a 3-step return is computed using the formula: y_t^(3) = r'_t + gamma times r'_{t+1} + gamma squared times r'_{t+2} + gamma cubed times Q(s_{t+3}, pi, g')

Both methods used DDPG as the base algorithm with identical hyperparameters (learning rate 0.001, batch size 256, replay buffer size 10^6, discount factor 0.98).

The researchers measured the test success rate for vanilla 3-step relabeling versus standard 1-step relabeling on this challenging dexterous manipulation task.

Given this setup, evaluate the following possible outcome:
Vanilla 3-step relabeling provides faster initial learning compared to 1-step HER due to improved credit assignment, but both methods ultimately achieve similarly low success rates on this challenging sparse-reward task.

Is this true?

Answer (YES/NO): NO